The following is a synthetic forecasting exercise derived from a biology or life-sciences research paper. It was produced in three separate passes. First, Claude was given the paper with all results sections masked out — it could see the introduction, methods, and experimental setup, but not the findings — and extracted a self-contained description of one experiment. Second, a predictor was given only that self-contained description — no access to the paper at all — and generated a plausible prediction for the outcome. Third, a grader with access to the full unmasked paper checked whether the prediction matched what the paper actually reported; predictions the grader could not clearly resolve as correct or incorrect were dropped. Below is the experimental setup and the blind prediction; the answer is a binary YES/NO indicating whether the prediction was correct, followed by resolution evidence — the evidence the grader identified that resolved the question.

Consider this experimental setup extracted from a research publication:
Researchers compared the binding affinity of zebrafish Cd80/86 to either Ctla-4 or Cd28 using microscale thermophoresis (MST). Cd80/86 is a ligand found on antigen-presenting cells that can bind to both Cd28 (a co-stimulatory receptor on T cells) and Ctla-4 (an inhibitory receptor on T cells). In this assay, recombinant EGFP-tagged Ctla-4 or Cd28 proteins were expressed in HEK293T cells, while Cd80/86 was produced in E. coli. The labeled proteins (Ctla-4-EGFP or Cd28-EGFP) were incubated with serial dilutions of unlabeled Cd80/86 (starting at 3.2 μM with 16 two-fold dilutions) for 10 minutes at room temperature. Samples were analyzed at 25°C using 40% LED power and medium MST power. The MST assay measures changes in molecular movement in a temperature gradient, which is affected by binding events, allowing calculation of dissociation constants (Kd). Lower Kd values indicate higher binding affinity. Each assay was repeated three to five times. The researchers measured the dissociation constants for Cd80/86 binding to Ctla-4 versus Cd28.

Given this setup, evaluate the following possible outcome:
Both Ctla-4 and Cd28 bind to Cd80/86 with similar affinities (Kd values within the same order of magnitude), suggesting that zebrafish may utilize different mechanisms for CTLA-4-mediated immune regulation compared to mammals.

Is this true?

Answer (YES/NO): NO